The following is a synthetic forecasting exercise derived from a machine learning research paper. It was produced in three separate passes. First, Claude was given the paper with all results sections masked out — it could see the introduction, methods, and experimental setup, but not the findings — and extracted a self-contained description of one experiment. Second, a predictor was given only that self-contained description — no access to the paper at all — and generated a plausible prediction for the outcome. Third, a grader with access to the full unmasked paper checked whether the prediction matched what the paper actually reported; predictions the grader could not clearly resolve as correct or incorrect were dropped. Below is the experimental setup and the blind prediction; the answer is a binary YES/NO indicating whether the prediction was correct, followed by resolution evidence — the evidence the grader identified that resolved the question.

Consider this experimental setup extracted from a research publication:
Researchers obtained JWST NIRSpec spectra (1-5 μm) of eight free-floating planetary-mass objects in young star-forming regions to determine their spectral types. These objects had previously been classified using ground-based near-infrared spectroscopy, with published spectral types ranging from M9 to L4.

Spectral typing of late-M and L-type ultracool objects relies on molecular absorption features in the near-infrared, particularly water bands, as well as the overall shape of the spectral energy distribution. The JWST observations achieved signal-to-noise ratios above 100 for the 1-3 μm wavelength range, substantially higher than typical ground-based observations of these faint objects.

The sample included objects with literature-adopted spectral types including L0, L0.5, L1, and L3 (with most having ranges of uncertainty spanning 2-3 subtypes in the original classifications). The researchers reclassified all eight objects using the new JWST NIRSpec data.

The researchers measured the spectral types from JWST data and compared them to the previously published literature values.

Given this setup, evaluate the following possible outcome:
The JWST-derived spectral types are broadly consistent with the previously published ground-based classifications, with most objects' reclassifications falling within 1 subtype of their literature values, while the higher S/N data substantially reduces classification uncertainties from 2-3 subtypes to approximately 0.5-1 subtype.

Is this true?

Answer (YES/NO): NO